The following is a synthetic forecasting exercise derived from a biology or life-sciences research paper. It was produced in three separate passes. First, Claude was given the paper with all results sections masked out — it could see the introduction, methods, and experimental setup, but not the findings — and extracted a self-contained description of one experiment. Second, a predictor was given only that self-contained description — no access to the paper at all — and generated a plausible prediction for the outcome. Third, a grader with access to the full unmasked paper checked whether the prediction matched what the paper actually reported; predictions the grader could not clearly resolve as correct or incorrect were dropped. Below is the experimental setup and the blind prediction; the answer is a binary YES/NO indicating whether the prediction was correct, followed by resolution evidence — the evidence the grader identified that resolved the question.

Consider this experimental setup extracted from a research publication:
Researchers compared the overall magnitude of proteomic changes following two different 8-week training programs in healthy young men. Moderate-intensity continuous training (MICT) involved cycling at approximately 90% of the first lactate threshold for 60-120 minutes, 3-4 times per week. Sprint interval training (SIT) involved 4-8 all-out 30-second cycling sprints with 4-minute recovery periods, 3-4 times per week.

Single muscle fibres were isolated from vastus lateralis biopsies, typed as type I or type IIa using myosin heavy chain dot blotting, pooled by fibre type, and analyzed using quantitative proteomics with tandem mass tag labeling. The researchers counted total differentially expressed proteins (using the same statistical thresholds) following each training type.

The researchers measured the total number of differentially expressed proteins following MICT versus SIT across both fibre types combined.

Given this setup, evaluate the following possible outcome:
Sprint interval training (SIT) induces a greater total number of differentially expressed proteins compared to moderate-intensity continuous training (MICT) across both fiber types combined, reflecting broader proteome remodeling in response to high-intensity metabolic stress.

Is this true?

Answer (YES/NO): NO